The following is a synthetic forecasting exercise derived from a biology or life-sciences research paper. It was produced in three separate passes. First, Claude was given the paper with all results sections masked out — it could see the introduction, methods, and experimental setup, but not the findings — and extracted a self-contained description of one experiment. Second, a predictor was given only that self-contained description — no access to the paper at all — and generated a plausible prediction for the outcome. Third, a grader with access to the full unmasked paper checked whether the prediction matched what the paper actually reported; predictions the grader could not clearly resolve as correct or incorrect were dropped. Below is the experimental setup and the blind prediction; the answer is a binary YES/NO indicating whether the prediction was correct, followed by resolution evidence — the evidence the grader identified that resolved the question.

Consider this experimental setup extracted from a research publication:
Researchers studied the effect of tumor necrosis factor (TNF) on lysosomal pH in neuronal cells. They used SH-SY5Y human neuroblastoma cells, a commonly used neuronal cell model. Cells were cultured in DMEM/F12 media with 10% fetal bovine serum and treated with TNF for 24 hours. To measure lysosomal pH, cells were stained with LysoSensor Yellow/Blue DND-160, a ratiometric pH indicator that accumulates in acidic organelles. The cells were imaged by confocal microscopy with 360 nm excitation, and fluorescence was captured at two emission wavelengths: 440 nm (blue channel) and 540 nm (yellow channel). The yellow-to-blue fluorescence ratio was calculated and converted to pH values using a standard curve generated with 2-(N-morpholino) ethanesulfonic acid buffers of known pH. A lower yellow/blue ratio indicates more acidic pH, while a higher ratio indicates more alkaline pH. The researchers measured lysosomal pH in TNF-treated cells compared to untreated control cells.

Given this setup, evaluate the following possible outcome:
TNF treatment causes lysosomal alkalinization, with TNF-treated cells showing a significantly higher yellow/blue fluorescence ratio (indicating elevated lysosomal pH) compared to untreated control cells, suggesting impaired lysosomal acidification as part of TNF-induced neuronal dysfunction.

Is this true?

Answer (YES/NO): YES